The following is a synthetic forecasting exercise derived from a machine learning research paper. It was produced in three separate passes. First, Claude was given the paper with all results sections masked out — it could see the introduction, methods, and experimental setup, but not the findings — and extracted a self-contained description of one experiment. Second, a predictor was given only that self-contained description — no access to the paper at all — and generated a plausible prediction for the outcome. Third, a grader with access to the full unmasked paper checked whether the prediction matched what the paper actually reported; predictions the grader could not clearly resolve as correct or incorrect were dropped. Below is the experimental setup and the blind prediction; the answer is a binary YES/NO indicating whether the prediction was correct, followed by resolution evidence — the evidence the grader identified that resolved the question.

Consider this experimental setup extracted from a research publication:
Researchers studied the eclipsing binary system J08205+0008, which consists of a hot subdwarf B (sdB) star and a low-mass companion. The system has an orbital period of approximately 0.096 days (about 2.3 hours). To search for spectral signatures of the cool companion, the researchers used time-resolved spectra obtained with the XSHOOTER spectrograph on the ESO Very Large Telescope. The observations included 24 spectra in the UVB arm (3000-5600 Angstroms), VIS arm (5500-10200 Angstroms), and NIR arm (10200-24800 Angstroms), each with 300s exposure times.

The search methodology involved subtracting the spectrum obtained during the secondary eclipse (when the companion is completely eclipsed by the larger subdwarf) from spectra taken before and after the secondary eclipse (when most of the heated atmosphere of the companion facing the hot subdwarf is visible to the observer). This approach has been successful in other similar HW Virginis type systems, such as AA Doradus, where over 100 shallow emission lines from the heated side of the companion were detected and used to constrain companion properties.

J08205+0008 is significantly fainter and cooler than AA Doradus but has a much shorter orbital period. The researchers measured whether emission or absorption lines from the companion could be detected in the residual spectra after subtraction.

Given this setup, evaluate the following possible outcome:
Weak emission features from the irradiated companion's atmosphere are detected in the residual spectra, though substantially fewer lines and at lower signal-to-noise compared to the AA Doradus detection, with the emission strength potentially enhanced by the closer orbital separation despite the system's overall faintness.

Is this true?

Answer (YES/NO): NO